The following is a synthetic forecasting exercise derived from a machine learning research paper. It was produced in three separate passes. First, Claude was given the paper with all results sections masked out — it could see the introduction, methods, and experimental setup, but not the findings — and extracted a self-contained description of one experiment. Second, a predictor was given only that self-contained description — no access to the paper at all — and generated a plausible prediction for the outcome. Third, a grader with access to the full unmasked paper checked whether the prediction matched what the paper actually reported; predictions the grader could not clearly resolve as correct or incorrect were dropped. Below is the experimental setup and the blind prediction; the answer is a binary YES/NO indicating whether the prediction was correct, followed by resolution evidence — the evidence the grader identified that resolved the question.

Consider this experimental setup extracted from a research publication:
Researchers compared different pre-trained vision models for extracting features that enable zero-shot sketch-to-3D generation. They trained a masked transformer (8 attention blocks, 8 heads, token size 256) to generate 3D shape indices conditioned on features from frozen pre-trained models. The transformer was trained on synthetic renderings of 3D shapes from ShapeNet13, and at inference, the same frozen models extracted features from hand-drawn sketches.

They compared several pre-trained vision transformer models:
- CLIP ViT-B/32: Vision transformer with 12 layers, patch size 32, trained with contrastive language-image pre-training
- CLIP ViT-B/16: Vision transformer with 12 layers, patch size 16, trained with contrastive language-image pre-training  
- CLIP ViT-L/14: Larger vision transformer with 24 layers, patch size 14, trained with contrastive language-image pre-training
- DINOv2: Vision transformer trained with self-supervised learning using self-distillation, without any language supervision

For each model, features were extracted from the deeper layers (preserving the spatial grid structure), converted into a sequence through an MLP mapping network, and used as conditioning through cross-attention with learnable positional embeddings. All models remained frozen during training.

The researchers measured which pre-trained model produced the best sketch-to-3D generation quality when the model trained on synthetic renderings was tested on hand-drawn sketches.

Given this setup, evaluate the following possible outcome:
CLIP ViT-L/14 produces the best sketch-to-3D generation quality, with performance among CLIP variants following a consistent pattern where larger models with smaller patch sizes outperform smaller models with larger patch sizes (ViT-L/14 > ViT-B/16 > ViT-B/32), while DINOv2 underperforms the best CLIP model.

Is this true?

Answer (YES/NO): YES